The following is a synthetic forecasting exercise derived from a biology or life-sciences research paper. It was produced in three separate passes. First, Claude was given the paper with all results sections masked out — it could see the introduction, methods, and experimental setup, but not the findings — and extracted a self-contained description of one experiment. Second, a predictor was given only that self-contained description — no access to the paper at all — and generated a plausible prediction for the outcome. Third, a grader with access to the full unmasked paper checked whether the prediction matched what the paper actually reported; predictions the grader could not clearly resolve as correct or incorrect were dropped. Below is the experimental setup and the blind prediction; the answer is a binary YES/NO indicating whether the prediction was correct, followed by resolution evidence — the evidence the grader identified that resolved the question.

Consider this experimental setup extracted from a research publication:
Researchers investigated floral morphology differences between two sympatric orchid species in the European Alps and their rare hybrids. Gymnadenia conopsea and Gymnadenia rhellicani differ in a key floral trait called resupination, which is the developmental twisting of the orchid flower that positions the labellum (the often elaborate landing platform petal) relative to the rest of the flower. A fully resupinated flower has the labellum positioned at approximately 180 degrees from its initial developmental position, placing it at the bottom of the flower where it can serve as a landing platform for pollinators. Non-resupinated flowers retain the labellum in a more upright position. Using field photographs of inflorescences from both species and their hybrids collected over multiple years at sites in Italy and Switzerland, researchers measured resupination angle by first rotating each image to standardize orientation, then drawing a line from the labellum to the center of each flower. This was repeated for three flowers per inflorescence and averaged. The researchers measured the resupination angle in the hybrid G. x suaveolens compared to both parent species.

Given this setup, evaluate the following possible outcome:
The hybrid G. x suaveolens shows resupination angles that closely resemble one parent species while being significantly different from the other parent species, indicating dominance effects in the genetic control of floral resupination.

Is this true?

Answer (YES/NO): NO